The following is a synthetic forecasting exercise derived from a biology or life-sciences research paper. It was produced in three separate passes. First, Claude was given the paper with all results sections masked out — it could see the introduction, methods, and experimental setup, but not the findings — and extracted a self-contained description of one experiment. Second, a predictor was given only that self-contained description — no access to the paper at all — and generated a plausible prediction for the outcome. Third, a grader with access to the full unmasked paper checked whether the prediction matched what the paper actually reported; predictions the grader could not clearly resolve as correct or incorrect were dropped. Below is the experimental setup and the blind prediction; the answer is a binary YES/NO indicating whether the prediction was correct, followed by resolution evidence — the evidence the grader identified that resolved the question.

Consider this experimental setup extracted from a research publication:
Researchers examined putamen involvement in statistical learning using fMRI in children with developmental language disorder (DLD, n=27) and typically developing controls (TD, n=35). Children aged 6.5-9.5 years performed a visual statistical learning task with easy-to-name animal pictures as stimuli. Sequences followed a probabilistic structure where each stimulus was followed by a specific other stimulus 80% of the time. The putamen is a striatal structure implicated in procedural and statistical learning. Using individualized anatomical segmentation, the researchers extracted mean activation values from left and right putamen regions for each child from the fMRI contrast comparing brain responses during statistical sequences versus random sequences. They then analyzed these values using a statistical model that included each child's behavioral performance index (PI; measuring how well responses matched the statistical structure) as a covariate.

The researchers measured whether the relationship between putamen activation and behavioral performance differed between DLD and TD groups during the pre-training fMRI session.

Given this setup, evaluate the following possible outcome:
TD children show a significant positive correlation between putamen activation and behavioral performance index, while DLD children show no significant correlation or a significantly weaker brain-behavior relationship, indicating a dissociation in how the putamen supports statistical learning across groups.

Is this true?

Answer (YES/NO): NO